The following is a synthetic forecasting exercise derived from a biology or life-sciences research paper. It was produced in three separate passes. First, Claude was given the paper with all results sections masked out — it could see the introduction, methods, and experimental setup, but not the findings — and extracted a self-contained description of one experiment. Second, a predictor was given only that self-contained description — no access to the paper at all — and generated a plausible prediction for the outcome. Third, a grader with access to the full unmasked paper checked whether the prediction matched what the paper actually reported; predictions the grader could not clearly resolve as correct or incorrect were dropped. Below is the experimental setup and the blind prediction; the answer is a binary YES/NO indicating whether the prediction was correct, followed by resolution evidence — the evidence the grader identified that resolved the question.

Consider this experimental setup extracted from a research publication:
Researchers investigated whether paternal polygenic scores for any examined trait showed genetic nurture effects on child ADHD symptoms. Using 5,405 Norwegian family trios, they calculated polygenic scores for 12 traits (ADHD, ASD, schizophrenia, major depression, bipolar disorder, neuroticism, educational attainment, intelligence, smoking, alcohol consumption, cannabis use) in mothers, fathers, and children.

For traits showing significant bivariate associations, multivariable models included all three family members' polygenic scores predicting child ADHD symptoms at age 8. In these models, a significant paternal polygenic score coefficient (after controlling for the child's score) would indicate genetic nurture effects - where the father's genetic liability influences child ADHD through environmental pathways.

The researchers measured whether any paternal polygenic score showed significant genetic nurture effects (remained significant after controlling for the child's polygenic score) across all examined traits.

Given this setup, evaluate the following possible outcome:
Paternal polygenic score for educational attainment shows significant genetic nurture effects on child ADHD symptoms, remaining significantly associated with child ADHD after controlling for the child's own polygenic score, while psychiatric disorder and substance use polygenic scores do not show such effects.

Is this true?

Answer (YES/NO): NO